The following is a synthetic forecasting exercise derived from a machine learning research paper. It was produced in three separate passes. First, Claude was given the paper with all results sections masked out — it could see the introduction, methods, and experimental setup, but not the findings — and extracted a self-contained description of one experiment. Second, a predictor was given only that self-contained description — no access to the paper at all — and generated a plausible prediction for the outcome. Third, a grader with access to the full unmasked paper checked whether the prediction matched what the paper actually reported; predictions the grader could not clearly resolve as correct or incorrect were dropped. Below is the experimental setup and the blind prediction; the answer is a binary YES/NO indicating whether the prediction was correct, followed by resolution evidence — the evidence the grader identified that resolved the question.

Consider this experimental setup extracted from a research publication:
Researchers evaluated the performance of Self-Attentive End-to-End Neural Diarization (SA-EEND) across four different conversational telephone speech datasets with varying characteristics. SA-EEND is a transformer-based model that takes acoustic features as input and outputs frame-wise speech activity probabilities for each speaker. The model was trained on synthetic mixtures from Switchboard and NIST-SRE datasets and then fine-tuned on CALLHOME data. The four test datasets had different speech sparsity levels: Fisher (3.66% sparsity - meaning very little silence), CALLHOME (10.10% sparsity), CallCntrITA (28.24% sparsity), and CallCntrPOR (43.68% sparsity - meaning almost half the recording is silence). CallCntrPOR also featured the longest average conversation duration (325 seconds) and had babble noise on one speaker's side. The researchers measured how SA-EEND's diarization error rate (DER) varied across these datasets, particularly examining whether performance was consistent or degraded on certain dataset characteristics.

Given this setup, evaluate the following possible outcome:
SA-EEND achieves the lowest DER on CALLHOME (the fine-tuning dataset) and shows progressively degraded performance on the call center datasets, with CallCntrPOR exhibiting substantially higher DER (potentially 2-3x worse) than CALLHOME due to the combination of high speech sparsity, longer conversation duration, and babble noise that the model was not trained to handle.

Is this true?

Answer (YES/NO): NO